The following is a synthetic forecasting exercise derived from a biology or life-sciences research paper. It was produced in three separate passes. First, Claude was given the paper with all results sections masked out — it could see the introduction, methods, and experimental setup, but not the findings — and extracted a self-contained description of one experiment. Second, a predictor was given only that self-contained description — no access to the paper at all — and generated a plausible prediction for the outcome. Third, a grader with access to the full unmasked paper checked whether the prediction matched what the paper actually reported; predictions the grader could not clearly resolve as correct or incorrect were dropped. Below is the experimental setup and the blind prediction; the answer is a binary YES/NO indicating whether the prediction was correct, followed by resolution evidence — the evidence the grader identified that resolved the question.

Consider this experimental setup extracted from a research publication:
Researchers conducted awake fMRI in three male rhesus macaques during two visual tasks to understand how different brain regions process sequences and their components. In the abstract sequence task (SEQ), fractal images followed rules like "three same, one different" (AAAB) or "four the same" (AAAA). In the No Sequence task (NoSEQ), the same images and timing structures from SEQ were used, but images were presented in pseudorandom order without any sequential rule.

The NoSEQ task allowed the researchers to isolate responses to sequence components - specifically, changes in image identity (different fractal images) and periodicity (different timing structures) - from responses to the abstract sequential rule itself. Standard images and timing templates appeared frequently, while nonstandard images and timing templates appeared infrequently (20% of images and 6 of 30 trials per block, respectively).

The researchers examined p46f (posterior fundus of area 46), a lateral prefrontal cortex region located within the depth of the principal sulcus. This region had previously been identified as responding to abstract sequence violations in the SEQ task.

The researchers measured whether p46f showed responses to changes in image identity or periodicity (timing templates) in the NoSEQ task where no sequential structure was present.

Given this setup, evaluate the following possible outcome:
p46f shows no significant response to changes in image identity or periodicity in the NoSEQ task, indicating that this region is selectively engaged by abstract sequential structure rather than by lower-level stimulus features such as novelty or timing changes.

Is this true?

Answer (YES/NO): YES